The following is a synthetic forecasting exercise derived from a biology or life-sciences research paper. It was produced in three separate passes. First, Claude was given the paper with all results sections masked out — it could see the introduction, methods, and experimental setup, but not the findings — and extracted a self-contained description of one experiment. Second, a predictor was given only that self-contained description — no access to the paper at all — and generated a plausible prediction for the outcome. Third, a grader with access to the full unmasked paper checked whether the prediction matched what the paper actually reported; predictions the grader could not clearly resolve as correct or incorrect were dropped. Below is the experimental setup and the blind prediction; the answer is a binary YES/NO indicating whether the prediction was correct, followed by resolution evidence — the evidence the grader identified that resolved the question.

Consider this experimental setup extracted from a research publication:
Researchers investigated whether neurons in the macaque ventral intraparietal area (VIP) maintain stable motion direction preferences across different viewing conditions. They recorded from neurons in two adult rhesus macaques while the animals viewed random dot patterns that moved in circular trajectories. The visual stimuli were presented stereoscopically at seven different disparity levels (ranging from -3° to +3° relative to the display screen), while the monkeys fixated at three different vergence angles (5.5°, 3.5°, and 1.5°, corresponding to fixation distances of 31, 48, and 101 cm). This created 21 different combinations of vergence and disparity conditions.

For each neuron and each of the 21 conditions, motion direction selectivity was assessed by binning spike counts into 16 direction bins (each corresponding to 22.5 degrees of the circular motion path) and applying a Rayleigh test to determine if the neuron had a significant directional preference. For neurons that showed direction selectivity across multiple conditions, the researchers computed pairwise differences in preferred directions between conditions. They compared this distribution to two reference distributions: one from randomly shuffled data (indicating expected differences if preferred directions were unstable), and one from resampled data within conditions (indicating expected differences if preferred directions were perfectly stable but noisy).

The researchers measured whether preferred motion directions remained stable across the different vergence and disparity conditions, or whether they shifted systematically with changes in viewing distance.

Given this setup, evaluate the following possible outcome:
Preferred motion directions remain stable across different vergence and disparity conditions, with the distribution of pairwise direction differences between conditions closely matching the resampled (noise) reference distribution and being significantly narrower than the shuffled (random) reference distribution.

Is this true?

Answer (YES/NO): YES